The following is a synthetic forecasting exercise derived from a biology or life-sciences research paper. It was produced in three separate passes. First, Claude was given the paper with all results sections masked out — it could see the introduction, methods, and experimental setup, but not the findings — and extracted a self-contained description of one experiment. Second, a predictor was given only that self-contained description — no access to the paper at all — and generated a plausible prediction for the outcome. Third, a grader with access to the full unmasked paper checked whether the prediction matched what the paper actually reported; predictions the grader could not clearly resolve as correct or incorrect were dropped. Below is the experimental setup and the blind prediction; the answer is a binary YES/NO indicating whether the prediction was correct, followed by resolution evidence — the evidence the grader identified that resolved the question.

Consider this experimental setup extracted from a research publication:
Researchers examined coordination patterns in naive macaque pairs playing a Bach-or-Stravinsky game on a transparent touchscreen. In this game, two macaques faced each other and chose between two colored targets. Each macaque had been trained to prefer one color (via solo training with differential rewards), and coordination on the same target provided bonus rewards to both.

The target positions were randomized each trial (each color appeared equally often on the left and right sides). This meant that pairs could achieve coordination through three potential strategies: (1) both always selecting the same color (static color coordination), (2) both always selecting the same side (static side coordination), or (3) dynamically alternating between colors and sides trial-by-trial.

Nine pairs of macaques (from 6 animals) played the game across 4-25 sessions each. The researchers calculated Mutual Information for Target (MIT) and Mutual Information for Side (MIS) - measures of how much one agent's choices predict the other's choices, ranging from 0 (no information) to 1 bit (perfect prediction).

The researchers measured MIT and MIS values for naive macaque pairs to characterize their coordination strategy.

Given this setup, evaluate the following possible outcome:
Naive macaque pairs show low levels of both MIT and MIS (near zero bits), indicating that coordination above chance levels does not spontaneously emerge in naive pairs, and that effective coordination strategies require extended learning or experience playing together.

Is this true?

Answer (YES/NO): NO